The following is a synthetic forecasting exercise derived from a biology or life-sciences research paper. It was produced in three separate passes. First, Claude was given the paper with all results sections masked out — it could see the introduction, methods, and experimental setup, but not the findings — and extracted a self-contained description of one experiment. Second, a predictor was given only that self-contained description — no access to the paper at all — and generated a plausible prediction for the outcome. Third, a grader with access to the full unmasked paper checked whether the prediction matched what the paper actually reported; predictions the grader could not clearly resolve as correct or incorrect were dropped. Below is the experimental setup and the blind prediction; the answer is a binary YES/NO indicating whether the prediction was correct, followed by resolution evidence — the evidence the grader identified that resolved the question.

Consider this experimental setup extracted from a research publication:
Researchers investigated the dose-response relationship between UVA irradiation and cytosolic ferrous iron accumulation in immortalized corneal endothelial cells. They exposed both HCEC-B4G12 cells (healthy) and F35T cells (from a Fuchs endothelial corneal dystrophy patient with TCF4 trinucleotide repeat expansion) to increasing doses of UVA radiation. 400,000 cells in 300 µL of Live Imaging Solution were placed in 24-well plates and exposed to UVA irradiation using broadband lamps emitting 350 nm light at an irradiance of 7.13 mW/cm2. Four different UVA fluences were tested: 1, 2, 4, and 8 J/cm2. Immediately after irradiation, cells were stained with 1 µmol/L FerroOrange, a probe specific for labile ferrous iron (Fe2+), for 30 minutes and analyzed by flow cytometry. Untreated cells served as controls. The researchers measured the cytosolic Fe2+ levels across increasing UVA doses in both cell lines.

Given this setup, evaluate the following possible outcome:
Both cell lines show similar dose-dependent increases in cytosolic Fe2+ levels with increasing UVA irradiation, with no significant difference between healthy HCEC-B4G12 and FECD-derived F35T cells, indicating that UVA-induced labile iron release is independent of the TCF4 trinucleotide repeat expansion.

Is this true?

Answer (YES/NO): NO